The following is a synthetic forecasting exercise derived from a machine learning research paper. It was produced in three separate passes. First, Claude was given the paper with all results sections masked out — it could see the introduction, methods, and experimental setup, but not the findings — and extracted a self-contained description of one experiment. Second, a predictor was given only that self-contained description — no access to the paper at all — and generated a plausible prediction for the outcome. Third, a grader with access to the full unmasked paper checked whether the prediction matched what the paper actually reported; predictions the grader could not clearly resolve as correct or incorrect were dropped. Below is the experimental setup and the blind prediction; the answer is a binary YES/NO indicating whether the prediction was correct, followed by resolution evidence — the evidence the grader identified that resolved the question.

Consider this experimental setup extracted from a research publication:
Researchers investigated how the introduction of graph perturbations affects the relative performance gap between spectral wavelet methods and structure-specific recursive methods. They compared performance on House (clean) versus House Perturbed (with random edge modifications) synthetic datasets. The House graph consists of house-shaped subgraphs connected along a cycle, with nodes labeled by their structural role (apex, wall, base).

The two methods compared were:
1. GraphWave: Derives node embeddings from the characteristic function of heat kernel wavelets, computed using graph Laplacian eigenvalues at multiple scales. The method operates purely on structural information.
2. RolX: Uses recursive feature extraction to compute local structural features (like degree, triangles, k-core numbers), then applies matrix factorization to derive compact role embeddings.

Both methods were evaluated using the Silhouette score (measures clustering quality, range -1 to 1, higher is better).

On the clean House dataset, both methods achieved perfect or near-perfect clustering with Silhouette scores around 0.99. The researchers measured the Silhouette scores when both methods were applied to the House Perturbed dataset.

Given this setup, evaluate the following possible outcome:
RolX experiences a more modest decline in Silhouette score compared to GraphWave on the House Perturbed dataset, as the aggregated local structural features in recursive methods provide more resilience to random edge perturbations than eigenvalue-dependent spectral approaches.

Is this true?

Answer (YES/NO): YES